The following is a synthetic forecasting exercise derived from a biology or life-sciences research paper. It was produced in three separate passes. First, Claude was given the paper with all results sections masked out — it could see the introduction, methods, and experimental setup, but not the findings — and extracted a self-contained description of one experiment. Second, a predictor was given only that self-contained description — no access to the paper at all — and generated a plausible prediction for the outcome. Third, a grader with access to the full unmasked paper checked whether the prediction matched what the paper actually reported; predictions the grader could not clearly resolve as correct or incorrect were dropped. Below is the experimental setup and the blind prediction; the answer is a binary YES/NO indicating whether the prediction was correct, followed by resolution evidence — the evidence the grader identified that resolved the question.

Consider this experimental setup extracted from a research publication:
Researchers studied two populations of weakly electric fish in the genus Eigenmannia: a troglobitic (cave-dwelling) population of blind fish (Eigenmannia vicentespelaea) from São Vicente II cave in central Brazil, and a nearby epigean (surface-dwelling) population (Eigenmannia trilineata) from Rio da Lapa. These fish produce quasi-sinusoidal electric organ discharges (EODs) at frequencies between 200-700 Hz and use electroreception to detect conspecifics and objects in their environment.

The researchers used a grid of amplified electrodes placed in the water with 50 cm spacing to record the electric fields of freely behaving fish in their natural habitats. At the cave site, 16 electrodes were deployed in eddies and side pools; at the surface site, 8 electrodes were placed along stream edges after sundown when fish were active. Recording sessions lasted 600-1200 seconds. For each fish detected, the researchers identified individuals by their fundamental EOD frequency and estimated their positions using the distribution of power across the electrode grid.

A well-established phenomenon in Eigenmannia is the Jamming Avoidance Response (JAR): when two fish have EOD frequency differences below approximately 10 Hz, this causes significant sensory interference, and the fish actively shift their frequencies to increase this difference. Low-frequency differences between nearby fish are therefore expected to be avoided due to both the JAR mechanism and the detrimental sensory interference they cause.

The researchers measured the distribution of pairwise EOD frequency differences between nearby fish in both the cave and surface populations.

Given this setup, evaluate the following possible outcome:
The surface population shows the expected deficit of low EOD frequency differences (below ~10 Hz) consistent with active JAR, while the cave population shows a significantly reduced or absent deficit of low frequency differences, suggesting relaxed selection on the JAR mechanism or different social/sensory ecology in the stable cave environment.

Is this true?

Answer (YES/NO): NO